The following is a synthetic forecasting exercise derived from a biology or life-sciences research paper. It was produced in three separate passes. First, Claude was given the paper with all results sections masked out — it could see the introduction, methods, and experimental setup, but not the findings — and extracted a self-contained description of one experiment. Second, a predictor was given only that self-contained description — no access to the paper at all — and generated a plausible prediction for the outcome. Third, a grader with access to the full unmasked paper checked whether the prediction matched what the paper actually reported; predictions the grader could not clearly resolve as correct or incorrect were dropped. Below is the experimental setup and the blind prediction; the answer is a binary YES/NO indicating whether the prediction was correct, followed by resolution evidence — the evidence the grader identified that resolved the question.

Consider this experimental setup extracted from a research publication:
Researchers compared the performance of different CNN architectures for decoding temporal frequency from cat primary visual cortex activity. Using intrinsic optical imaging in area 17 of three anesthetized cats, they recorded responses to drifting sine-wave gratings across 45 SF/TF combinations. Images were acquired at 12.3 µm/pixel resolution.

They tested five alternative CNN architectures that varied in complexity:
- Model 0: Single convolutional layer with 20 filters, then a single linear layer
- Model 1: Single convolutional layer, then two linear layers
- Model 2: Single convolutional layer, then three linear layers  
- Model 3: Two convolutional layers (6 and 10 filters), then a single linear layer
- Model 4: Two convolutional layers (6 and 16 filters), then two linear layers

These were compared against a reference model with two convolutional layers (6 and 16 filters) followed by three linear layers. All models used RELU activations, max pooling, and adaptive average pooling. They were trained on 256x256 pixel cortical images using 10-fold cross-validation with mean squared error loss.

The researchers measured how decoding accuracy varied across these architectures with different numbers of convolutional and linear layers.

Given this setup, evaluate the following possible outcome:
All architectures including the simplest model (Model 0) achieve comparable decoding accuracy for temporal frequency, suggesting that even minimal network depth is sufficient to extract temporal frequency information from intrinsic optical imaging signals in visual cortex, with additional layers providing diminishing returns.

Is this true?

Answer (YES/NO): YES